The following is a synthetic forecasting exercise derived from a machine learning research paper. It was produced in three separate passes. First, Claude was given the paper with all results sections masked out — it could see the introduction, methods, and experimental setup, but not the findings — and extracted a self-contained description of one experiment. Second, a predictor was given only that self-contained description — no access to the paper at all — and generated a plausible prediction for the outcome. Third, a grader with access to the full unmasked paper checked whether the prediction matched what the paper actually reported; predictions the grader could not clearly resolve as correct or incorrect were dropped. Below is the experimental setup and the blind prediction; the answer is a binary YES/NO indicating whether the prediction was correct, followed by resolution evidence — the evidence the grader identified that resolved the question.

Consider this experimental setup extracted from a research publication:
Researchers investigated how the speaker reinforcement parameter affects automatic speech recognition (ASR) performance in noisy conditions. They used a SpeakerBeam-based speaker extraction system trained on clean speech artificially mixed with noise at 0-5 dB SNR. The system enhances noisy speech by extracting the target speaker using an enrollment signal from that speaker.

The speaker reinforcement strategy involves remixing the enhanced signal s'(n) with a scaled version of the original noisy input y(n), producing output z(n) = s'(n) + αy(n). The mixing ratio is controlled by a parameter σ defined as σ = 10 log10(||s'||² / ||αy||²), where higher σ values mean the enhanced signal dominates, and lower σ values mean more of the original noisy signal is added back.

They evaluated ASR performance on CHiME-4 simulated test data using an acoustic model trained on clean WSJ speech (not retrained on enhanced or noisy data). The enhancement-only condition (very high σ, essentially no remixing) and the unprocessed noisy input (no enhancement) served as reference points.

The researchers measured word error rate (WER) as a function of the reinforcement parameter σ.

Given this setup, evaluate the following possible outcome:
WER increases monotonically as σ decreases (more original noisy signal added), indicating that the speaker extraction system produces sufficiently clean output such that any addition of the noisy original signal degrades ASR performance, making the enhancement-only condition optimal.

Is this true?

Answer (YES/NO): NO